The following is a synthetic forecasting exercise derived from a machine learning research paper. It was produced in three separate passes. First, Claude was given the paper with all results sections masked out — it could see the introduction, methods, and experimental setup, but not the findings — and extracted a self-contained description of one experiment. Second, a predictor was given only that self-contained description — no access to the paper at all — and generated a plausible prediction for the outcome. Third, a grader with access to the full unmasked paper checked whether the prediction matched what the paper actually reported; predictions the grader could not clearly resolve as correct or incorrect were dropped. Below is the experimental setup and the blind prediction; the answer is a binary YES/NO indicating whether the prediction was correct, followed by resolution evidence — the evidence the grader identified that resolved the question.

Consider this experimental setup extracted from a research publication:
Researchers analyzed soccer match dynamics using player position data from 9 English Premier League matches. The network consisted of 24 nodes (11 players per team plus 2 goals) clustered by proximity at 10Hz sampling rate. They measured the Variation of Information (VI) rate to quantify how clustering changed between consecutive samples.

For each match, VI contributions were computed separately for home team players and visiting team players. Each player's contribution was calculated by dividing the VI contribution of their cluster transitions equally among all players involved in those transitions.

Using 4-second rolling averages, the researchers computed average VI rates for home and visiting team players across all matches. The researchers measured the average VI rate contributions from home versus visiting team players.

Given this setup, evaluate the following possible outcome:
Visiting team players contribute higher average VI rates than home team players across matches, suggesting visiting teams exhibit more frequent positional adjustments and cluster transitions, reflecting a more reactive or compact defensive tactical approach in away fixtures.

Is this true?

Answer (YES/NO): NO